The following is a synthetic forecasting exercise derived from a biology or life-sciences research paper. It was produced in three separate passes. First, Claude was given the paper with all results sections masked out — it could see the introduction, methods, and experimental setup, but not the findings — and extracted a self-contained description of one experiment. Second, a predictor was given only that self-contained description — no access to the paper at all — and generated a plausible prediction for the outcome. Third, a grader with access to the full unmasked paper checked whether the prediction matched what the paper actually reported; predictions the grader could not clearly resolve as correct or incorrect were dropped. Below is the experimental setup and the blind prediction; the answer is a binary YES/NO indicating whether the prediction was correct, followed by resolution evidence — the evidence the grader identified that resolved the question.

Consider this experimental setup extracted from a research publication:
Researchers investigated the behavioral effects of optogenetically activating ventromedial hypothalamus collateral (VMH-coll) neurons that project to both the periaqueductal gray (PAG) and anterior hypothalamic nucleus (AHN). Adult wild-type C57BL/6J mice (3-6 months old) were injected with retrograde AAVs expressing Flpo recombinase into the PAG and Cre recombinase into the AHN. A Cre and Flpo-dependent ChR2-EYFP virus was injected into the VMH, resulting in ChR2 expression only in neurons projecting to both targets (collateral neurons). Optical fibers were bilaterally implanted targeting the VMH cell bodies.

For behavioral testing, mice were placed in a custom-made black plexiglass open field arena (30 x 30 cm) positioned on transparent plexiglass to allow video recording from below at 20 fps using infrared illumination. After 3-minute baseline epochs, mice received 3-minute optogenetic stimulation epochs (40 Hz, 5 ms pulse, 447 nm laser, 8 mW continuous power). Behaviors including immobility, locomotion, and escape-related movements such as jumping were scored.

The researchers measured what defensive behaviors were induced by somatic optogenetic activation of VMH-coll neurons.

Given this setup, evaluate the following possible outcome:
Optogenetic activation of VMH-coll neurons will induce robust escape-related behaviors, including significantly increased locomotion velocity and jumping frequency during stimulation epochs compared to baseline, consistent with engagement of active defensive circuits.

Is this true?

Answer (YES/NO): YES